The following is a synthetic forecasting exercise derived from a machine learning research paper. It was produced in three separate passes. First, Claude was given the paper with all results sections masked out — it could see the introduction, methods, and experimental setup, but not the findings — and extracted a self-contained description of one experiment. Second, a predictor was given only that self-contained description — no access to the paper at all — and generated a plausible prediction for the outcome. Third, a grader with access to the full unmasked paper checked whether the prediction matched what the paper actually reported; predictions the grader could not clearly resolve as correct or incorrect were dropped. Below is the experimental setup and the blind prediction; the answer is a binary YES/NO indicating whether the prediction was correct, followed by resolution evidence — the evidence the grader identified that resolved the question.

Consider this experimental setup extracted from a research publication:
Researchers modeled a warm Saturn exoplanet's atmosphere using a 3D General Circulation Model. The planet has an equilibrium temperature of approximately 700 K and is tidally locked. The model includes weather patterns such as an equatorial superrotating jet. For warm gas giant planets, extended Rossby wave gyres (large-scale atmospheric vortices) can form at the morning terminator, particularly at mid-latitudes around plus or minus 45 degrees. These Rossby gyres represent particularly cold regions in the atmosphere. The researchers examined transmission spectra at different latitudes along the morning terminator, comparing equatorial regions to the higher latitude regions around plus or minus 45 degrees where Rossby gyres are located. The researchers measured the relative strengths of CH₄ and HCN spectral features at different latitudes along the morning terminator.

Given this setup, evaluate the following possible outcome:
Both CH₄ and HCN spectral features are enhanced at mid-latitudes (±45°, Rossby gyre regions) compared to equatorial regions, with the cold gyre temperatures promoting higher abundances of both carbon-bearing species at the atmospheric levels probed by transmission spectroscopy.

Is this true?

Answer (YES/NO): YES